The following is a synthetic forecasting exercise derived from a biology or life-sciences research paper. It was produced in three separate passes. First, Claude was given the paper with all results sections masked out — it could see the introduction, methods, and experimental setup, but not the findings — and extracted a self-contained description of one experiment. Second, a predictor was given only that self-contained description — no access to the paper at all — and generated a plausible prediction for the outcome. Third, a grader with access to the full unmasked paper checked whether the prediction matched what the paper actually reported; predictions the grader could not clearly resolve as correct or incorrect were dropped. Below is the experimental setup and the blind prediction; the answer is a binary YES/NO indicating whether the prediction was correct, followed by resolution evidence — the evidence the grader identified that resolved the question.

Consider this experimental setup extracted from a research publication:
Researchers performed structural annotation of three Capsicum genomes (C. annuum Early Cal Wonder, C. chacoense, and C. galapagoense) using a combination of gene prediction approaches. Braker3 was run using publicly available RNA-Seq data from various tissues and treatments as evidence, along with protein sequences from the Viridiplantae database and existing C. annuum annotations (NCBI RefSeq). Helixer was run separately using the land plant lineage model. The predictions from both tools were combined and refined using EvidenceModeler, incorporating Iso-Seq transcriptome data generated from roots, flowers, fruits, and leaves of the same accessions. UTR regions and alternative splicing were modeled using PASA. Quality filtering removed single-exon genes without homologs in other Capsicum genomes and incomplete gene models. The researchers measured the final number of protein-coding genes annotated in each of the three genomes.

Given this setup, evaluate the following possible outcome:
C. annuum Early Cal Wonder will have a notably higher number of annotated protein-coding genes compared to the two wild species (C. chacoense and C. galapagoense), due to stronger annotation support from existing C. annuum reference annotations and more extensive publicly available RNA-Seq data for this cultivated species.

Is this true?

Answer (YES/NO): NO